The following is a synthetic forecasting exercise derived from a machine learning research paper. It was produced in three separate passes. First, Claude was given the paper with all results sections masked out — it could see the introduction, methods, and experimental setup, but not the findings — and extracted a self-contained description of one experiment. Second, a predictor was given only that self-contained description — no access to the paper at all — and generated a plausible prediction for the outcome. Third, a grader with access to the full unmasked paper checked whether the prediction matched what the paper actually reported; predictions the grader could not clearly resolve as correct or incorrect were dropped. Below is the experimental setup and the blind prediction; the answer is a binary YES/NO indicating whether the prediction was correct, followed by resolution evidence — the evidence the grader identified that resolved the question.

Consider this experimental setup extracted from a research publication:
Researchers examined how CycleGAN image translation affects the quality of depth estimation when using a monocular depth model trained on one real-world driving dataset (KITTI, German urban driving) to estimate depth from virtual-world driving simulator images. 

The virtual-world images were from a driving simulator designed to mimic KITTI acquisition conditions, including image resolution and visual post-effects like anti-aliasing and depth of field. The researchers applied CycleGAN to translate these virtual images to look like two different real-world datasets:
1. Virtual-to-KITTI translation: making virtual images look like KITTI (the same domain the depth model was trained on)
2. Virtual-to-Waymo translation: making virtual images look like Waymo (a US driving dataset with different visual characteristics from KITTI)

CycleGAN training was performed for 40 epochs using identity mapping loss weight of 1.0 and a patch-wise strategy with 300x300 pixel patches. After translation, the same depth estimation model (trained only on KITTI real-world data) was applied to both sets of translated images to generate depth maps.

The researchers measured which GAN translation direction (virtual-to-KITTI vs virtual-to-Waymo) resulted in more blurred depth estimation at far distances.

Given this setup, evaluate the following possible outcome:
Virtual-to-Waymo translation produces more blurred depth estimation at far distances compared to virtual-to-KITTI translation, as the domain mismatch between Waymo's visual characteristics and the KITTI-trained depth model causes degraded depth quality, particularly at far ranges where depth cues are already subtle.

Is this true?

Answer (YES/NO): YES